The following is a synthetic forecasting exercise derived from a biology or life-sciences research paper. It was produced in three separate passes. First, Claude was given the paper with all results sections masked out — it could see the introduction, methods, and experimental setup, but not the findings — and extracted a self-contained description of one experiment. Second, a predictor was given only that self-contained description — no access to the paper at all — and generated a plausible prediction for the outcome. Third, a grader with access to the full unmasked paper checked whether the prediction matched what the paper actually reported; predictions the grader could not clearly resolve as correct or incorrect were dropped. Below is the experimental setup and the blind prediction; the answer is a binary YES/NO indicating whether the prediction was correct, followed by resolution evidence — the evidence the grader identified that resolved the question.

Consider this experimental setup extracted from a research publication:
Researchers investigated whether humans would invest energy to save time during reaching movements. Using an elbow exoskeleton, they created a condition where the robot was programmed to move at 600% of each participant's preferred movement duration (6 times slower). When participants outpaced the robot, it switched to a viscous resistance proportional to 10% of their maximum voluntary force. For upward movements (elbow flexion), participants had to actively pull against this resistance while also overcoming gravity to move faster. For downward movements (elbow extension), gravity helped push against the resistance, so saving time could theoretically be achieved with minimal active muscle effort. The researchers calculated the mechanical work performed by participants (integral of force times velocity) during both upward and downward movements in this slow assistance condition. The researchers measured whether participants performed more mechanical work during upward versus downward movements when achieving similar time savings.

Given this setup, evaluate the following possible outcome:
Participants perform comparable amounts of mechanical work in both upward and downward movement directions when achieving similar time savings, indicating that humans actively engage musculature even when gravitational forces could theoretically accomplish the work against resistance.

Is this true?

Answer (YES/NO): NO